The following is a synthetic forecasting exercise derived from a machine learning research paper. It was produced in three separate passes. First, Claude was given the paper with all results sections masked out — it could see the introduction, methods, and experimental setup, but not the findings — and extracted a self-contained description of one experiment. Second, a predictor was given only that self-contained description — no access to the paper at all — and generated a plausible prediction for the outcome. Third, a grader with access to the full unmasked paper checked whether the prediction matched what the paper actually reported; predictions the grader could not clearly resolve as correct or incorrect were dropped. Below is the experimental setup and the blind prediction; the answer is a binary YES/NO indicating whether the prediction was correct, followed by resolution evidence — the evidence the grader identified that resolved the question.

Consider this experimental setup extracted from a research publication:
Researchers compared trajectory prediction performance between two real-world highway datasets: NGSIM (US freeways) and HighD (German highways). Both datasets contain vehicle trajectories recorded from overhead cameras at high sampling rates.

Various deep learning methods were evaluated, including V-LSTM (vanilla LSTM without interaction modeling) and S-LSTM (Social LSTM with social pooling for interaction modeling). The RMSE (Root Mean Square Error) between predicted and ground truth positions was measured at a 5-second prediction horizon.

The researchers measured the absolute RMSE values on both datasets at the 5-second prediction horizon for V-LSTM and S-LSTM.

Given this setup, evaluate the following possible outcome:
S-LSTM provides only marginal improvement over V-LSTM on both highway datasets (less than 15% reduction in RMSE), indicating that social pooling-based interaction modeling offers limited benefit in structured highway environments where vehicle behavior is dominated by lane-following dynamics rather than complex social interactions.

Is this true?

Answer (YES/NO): NO